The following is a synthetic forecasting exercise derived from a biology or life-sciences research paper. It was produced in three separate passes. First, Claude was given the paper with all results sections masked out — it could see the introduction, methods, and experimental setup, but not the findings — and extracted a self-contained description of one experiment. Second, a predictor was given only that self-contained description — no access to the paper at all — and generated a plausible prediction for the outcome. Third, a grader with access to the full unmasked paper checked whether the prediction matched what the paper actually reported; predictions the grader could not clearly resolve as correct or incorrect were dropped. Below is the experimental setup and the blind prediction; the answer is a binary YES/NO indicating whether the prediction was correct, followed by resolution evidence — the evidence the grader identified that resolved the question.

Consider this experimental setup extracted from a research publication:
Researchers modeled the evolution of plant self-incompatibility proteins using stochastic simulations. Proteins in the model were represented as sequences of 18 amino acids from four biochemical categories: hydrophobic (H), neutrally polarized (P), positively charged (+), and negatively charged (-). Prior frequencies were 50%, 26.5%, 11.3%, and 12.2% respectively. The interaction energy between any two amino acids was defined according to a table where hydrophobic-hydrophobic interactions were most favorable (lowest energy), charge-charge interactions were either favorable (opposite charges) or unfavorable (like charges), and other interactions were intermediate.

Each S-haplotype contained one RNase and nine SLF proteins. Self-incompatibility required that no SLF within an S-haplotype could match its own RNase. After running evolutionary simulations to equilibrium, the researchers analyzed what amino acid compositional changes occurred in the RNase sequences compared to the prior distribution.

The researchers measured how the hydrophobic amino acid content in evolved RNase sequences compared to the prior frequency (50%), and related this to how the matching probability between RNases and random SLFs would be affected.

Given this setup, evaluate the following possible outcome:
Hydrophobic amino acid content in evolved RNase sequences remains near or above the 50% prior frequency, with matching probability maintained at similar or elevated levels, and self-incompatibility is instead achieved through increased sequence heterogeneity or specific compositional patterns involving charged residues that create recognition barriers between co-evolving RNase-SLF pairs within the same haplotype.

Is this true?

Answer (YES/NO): NO